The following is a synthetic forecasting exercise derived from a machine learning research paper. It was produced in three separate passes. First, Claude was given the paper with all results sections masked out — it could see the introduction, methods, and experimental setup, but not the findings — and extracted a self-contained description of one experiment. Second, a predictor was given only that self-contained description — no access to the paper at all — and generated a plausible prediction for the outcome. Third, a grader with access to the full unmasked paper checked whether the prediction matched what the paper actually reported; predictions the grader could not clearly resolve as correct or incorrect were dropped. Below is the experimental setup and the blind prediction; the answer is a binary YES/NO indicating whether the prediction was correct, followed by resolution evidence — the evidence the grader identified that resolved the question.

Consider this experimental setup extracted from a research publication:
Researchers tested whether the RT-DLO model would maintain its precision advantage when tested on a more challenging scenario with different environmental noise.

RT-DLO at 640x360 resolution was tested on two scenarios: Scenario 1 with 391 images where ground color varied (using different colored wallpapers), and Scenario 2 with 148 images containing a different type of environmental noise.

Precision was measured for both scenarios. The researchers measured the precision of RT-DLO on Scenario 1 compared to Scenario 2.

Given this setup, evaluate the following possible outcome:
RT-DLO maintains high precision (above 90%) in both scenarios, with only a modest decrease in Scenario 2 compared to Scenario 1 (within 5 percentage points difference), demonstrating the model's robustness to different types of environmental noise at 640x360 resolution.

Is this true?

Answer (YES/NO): NO